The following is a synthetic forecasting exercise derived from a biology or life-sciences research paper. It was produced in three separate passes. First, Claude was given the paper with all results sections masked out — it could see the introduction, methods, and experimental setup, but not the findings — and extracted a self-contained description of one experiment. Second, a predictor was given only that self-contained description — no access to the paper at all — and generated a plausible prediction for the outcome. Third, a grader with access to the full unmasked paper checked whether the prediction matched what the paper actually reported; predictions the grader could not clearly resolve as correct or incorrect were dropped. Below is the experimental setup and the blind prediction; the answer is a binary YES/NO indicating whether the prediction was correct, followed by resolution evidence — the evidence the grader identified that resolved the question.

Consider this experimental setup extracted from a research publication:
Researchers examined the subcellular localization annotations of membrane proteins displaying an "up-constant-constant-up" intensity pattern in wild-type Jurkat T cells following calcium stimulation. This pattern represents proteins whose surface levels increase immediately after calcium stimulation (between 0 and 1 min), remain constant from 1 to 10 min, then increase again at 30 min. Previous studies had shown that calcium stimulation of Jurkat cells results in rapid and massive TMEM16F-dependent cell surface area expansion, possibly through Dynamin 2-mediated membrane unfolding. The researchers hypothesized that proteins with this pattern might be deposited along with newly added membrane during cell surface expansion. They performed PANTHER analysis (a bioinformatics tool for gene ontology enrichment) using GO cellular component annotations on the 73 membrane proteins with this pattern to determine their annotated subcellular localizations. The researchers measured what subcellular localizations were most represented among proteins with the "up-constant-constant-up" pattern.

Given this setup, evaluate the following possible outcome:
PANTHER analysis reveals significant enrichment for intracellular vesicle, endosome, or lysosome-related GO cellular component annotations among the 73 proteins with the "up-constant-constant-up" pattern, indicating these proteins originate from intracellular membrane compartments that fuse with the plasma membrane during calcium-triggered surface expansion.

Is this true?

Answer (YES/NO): NO